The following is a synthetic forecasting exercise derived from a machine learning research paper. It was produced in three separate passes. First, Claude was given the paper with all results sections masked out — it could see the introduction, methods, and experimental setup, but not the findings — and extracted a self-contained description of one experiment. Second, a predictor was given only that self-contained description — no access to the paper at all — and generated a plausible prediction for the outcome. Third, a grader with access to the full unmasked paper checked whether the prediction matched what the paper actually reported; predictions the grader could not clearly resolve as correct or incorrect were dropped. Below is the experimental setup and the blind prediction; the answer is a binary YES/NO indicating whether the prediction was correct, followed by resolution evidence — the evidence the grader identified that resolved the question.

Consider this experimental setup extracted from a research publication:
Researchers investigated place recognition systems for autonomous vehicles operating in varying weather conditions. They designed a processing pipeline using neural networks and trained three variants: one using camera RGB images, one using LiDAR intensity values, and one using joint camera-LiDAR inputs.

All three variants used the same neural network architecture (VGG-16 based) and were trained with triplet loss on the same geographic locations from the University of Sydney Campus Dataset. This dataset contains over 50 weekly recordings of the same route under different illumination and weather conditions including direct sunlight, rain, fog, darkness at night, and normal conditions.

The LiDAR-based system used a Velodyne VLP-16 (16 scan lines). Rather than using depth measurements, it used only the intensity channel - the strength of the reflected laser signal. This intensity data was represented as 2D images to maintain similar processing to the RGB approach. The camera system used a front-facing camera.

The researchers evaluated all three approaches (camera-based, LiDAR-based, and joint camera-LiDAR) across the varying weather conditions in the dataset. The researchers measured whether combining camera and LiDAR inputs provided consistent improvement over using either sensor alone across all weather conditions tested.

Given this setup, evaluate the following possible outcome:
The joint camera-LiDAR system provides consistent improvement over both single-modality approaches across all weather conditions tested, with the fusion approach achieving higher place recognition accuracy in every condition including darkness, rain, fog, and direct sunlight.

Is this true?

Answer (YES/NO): NO